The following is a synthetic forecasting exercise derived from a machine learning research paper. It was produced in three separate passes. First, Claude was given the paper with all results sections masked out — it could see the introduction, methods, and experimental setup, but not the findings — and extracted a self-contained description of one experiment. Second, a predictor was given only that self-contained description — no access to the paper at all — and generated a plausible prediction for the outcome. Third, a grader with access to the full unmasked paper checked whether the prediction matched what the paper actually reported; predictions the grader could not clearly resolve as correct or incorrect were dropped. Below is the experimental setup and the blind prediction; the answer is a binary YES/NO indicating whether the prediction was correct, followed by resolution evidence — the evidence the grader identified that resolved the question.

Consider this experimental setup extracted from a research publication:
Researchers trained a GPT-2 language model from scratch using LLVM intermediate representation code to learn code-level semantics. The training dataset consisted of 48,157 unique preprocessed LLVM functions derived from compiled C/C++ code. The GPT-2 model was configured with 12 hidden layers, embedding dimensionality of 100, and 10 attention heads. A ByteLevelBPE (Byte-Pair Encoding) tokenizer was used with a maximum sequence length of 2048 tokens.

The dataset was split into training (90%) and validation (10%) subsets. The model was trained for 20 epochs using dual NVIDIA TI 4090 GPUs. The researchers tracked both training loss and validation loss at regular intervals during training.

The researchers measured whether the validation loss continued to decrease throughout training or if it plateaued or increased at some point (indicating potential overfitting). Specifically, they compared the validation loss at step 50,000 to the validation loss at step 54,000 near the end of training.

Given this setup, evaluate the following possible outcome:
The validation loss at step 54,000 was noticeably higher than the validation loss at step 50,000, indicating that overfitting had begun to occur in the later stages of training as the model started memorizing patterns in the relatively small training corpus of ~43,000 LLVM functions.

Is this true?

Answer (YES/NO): NO